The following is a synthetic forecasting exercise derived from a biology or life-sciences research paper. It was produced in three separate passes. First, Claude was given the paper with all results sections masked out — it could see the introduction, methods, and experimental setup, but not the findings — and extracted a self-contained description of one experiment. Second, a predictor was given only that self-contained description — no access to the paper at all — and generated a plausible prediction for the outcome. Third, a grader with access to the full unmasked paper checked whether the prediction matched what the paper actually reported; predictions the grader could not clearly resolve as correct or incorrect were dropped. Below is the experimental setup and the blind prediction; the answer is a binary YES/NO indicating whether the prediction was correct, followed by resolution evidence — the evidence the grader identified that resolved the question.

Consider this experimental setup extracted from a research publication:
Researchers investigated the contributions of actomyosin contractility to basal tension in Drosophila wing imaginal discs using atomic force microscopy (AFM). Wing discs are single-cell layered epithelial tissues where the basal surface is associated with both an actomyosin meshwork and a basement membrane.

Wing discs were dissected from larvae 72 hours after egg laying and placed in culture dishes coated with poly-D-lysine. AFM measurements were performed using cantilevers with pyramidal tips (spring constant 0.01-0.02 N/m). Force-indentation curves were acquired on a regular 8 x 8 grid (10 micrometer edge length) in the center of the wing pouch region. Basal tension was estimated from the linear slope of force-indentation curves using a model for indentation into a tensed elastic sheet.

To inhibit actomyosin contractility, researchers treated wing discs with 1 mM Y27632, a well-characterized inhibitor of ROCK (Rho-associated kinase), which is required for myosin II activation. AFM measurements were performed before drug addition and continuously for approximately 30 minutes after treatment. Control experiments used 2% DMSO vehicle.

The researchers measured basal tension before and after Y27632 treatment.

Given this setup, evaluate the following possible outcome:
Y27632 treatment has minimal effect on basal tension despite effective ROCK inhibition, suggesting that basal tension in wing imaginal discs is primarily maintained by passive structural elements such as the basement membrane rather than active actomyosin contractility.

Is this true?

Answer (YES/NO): NO